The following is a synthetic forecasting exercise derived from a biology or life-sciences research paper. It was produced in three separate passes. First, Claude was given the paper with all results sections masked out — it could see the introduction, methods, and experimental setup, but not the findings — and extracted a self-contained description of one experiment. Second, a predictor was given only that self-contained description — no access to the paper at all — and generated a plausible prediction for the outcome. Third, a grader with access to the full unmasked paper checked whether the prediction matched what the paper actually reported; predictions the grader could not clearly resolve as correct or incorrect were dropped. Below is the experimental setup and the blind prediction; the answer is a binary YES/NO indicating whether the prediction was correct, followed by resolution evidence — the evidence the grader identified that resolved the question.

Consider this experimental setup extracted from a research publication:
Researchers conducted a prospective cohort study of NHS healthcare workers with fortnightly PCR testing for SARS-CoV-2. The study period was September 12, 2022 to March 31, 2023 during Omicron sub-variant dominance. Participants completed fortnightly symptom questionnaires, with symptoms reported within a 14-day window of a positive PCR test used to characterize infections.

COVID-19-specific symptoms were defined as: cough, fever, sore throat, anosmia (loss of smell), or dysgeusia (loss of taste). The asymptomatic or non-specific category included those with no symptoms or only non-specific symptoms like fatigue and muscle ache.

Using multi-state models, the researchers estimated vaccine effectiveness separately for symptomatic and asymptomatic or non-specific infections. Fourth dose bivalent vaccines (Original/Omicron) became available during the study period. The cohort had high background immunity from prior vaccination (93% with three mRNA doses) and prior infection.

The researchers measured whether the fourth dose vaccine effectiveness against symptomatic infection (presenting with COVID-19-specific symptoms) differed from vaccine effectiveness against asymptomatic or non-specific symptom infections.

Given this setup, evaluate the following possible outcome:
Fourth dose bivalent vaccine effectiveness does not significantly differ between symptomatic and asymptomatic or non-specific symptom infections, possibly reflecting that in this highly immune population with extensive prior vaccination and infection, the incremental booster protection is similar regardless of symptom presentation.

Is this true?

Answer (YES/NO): NO